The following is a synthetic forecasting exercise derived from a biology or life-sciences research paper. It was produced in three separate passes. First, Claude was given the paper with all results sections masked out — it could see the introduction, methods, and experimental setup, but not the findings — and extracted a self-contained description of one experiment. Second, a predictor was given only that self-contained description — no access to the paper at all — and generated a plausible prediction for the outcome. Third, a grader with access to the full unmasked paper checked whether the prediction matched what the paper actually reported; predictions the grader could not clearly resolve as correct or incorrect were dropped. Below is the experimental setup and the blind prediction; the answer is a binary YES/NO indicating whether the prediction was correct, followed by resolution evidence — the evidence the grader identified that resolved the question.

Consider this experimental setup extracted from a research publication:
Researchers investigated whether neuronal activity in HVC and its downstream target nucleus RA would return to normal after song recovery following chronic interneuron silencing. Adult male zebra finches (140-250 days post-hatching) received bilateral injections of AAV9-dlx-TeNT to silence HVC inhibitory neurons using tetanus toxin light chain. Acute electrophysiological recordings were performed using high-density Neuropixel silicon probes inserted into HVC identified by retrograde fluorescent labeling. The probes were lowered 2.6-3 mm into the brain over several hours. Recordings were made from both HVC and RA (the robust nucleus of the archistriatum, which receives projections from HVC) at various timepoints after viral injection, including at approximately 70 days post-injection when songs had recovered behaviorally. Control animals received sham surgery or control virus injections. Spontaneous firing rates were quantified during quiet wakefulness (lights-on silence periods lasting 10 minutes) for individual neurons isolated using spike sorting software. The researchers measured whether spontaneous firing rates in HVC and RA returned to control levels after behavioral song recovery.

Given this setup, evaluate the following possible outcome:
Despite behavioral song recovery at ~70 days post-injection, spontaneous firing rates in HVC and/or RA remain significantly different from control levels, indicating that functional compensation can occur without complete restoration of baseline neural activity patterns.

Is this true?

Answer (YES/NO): YES